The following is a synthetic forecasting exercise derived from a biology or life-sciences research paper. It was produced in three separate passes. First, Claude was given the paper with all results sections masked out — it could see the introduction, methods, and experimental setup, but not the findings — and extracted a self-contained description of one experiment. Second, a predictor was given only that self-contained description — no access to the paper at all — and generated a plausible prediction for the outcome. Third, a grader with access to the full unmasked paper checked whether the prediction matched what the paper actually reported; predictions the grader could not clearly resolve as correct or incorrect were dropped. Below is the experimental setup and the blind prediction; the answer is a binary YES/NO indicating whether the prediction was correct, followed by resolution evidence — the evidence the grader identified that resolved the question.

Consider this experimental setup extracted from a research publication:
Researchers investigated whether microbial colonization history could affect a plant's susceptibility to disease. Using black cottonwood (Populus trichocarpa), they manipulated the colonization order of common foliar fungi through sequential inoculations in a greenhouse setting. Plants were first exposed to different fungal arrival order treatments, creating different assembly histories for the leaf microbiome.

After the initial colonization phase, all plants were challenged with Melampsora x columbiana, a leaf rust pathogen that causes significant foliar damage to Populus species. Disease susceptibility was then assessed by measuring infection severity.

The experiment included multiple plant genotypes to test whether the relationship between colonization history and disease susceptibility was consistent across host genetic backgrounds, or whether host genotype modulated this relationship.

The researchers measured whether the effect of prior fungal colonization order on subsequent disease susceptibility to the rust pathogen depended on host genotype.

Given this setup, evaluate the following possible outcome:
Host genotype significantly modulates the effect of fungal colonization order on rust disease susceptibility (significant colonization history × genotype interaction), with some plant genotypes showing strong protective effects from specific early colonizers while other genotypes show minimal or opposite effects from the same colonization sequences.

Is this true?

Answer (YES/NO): YES